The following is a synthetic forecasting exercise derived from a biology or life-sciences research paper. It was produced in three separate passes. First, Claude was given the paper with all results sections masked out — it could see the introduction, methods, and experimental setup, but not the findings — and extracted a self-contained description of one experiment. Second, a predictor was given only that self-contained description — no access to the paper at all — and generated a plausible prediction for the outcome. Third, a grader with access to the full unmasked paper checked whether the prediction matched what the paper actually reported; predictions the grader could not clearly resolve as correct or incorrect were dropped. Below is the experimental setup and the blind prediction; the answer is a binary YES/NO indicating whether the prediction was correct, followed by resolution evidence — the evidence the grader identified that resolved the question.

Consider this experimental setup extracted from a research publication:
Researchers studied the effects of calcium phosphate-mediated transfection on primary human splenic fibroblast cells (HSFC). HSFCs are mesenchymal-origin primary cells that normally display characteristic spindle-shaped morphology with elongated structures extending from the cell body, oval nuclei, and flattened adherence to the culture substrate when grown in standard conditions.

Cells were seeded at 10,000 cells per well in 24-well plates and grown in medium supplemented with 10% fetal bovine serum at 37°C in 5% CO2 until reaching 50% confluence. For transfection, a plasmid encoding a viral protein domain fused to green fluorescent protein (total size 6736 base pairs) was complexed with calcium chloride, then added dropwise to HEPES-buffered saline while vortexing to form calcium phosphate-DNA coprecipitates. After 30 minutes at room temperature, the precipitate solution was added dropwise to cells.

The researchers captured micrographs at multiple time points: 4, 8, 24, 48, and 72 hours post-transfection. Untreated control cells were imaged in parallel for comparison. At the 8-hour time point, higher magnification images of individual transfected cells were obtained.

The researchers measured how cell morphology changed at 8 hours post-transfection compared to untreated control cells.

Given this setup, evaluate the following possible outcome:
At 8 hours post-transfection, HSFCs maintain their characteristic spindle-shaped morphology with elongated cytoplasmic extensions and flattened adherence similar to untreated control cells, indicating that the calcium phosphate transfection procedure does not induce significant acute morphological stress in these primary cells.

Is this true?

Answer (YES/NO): NO